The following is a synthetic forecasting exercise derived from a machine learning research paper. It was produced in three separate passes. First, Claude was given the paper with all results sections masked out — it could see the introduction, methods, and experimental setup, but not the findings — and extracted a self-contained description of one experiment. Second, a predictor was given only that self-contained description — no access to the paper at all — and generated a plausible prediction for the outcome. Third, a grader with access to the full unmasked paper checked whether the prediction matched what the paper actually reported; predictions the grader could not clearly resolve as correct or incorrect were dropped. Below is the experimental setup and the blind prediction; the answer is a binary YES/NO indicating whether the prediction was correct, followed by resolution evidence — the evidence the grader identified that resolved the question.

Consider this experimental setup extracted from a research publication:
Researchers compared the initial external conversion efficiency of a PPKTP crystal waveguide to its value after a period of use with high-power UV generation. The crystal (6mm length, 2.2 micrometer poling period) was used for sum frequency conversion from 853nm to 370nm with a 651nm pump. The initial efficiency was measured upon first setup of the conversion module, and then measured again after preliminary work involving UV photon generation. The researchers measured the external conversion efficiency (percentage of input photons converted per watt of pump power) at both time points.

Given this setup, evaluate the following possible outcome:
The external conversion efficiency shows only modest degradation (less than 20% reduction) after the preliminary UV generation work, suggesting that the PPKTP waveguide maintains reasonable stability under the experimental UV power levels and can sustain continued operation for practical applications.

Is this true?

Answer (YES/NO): NO